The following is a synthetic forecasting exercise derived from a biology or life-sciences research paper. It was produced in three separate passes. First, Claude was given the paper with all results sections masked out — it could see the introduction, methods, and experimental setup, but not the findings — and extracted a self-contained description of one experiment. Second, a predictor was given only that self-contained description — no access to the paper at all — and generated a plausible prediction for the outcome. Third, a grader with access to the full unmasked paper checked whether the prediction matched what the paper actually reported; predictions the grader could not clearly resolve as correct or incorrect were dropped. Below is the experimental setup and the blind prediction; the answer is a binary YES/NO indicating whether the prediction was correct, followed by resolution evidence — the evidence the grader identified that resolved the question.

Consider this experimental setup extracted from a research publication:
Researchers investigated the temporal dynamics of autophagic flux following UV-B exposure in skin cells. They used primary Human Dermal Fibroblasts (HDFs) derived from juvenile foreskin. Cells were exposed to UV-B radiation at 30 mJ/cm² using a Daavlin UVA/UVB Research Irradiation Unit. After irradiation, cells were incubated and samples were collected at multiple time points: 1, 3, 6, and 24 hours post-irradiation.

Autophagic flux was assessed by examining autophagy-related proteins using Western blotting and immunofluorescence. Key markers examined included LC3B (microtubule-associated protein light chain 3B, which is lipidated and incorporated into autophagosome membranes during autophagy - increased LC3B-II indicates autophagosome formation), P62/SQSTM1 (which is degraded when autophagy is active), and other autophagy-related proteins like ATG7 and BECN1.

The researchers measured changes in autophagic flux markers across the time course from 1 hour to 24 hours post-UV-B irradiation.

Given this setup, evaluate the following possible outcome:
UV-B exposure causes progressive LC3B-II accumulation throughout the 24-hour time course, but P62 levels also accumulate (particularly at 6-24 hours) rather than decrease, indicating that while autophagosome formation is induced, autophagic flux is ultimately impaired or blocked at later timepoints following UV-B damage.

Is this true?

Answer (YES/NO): NO